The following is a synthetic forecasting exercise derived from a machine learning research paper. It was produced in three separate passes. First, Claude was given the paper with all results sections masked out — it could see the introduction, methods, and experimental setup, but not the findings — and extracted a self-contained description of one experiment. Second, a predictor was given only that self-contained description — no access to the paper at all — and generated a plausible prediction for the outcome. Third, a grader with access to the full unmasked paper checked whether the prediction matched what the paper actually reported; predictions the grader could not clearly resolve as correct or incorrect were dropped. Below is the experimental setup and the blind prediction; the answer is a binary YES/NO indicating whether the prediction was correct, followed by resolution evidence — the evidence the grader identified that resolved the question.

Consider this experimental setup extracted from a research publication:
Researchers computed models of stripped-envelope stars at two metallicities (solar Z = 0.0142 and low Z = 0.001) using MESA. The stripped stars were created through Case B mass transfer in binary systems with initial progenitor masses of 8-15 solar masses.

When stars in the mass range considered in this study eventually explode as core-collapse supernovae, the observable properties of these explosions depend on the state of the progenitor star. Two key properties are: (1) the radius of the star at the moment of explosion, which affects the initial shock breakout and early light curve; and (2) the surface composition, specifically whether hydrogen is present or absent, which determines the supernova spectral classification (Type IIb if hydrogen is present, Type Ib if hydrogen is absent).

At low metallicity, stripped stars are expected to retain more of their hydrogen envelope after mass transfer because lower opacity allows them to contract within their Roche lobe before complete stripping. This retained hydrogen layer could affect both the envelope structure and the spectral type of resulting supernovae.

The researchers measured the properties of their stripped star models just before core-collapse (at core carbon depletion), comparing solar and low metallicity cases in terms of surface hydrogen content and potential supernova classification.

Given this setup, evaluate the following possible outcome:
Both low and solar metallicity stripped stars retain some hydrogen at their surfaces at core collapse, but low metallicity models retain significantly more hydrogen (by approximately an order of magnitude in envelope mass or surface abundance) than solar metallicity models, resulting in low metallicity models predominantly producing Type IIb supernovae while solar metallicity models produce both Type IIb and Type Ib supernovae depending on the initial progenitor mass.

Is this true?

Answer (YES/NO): NO